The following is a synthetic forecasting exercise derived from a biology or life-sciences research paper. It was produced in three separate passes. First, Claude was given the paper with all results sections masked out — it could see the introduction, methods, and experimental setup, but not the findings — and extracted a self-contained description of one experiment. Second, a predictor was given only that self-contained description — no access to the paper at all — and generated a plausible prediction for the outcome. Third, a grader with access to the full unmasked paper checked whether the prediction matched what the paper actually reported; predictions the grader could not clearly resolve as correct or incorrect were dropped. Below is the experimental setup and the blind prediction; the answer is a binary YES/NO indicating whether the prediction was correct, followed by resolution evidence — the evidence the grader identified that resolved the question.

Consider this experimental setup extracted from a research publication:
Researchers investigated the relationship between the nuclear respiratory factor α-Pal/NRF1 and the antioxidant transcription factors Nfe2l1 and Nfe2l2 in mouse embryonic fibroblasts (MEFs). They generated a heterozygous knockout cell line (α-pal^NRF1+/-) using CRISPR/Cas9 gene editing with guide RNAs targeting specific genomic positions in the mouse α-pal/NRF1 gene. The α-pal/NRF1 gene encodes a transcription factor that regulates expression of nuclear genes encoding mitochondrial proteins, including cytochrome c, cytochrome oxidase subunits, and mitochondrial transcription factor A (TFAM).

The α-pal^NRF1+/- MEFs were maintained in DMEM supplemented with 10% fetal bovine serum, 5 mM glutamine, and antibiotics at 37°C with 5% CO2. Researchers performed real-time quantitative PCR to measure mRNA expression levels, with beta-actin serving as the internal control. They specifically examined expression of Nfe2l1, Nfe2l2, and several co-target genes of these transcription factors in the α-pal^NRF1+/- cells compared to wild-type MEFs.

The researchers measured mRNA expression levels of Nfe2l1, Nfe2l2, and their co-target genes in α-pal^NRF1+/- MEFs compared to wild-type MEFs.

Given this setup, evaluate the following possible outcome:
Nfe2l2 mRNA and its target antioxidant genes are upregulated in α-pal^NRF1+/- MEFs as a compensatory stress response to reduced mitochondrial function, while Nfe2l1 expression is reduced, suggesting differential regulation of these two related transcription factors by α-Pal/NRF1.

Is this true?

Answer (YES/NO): NO